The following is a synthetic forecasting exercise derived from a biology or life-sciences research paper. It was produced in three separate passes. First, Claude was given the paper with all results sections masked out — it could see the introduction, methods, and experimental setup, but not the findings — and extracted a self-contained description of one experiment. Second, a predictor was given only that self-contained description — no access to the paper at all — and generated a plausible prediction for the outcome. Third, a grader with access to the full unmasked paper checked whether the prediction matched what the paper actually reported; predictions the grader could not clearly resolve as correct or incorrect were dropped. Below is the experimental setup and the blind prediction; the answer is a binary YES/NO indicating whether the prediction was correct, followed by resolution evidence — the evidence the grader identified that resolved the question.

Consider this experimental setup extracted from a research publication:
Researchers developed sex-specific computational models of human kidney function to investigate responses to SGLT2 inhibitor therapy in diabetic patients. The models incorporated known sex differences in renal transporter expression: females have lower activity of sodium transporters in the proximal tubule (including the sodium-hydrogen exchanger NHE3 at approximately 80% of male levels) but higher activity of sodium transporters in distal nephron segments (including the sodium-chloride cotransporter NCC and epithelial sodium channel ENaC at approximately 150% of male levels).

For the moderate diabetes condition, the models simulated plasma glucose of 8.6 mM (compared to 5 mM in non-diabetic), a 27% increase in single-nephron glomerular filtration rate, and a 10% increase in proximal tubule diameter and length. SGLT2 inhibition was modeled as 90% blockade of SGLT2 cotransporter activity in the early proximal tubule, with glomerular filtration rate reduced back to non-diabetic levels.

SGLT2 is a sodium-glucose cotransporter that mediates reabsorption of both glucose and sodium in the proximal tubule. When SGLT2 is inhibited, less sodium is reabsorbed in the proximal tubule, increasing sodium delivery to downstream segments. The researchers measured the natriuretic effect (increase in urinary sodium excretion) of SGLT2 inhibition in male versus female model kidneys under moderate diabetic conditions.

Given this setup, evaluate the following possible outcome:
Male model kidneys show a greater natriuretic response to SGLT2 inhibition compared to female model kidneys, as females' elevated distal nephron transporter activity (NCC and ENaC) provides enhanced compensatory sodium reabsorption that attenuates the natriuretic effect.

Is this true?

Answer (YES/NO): YES